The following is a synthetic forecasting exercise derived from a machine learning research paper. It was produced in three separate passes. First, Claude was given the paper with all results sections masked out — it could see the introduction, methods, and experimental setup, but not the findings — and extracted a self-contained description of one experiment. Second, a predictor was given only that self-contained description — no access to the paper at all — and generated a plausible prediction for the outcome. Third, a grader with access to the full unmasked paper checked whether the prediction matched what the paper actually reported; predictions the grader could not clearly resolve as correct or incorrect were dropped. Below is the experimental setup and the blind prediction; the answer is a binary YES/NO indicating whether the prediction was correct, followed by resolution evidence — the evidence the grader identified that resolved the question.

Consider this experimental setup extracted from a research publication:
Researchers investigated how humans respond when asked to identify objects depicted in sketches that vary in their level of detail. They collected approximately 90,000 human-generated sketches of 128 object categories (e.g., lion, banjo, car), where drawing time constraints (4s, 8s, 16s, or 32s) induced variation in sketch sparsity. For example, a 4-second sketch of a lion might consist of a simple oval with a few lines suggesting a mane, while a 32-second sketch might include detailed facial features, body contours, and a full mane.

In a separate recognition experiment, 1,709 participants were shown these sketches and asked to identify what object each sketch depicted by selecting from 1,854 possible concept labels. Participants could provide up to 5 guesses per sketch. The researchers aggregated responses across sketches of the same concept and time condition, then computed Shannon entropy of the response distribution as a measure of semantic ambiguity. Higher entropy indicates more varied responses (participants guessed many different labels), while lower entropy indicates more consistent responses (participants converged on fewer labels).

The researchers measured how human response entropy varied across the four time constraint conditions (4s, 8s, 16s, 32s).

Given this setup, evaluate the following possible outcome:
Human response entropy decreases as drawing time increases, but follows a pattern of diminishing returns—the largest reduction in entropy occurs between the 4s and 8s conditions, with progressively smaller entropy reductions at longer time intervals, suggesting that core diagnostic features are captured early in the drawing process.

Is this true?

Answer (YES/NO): NO